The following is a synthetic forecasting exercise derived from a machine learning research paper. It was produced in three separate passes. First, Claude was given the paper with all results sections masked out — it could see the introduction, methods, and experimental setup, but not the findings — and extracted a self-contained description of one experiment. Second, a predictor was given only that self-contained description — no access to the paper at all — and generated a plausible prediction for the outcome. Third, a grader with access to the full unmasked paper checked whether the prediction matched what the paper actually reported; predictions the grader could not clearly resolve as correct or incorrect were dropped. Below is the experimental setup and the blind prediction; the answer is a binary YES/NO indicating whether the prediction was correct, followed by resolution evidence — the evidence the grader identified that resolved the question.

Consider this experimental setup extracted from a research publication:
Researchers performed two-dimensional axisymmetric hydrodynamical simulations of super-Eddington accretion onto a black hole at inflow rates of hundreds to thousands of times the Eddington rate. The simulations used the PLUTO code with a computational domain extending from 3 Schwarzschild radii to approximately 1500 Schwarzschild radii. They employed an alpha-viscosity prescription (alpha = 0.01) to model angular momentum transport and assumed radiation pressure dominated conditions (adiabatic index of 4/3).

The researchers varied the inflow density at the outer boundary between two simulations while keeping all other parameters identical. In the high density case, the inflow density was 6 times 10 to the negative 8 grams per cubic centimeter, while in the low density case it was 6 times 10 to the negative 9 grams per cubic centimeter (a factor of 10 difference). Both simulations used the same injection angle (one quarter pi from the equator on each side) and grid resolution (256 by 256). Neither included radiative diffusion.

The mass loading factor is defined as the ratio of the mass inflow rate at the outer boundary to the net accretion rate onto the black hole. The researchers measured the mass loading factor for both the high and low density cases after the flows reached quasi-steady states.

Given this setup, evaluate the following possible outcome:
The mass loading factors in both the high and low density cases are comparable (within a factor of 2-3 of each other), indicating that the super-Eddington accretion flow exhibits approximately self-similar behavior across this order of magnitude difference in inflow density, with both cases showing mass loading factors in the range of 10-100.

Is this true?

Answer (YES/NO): YES